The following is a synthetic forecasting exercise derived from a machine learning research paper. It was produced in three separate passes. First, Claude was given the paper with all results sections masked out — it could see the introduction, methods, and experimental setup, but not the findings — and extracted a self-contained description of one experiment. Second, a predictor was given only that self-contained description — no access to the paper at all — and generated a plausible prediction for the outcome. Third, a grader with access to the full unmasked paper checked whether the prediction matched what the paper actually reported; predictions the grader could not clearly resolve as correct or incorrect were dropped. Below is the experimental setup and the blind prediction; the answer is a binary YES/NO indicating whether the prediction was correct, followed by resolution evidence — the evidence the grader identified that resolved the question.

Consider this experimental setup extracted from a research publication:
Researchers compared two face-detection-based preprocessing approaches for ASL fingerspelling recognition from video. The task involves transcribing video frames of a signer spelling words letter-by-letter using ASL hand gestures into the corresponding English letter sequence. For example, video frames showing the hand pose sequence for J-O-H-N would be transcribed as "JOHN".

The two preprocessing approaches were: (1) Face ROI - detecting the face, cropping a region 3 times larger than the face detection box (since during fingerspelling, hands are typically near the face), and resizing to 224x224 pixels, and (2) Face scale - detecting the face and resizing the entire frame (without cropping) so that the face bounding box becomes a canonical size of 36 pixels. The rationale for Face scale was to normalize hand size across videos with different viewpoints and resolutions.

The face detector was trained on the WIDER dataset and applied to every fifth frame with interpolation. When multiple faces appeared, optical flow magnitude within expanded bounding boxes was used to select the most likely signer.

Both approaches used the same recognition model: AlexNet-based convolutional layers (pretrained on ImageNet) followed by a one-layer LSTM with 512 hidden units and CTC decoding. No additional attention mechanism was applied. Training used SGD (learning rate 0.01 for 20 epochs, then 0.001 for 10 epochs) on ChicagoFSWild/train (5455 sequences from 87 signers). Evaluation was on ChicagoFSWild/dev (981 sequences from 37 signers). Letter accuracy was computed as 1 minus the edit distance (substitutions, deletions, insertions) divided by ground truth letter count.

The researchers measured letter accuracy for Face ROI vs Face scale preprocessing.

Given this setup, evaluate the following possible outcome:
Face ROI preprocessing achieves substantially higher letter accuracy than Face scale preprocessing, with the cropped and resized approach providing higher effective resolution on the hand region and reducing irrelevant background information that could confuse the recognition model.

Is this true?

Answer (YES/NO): YES